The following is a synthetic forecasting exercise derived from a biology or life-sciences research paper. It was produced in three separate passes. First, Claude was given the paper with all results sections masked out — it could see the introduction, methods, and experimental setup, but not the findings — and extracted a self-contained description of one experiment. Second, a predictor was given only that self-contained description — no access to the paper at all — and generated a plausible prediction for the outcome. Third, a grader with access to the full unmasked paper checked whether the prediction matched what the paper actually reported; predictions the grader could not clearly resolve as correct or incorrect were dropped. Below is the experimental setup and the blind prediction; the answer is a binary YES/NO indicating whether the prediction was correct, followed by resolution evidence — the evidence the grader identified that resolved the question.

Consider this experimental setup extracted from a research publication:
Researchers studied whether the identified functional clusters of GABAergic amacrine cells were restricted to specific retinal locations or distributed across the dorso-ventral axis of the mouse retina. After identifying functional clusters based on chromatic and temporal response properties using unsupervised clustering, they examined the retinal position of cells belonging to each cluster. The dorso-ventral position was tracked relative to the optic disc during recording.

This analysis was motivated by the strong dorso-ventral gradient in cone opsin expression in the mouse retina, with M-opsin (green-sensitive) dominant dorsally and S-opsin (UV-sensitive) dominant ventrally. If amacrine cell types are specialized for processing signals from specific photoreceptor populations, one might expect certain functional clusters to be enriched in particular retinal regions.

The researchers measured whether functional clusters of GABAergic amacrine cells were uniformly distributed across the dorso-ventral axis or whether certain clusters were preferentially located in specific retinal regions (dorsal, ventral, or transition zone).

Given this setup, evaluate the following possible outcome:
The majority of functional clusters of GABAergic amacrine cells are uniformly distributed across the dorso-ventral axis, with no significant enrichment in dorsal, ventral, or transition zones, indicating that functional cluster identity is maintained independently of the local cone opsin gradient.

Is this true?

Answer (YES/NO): YES